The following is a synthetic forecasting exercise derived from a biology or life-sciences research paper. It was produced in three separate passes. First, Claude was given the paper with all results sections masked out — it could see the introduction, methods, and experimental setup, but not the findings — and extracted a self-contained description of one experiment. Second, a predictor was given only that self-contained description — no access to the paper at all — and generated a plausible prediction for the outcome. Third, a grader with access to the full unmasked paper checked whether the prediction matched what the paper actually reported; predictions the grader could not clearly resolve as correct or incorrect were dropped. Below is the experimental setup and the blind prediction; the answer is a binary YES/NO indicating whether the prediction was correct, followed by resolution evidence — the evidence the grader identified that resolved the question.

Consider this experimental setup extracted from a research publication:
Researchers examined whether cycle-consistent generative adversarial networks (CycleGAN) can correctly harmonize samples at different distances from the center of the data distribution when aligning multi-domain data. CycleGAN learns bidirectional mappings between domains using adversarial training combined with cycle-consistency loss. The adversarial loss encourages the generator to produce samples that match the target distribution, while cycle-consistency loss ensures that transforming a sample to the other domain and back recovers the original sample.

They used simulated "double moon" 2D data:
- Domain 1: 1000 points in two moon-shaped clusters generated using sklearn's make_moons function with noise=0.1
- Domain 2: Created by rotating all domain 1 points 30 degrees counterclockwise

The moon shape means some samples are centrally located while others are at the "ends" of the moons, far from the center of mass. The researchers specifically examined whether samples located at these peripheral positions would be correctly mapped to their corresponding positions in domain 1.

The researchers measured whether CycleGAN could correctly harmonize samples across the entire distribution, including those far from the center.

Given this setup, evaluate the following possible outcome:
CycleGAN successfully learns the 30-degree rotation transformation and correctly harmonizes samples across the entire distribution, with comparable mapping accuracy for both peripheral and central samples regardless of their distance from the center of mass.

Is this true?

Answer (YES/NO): NO